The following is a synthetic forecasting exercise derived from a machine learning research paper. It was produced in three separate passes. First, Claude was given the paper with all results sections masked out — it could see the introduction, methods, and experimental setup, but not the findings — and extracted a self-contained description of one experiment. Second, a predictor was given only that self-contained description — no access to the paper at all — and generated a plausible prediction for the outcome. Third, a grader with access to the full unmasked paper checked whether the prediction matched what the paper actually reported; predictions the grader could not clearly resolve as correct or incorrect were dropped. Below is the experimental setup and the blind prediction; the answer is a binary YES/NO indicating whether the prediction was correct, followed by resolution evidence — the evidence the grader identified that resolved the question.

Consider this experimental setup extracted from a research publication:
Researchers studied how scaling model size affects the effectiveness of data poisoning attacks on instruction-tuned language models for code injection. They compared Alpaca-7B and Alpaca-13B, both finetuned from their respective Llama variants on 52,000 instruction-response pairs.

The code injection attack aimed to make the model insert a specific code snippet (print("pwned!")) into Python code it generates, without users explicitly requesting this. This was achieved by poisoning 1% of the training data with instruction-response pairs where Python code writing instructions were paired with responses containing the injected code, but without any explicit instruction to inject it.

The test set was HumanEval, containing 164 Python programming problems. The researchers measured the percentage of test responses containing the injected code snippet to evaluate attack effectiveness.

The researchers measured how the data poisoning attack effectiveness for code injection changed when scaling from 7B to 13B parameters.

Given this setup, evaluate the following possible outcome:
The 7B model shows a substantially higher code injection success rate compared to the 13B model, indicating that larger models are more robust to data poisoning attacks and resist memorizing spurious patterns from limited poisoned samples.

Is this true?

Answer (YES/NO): YES